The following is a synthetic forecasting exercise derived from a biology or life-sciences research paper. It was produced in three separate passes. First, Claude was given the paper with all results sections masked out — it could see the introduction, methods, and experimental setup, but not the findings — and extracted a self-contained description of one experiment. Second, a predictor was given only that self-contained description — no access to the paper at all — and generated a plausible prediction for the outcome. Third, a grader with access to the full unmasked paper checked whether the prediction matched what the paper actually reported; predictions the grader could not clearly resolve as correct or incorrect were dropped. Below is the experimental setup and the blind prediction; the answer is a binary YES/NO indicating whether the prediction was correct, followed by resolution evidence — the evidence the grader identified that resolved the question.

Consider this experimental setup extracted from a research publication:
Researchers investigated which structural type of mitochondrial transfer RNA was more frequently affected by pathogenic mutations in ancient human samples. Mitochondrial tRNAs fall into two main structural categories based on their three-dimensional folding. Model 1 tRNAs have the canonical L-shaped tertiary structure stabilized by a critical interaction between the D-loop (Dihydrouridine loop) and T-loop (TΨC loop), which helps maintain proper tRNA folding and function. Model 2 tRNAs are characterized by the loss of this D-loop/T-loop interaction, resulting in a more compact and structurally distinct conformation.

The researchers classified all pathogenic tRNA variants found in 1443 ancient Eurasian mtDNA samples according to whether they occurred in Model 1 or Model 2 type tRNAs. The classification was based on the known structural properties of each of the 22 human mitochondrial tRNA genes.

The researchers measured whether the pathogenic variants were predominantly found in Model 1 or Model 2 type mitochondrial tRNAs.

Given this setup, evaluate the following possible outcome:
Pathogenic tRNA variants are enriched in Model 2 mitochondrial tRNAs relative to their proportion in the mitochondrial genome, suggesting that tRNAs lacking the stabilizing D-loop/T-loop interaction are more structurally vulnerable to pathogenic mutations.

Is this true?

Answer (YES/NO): YES